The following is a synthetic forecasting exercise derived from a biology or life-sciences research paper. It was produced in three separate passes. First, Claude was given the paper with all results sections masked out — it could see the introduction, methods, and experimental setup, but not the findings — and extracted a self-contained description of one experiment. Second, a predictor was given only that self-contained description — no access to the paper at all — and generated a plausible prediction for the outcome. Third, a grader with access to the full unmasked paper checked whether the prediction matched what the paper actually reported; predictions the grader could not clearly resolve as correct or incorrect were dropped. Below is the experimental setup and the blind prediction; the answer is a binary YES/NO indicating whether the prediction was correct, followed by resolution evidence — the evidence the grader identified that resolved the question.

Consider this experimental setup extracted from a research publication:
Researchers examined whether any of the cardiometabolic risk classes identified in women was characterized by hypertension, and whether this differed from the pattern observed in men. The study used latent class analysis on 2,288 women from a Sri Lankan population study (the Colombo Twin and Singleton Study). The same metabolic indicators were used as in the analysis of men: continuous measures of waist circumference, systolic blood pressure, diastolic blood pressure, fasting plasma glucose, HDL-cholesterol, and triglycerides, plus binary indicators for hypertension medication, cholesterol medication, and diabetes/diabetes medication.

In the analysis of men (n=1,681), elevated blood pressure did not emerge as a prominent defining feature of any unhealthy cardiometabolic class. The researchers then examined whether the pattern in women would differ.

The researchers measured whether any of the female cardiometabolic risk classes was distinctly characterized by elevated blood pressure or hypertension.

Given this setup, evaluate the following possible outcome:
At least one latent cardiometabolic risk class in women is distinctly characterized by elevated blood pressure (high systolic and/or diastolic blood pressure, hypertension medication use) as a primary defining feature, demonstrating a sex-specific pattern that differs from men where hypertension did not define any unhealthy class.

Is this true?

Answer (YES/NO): YES